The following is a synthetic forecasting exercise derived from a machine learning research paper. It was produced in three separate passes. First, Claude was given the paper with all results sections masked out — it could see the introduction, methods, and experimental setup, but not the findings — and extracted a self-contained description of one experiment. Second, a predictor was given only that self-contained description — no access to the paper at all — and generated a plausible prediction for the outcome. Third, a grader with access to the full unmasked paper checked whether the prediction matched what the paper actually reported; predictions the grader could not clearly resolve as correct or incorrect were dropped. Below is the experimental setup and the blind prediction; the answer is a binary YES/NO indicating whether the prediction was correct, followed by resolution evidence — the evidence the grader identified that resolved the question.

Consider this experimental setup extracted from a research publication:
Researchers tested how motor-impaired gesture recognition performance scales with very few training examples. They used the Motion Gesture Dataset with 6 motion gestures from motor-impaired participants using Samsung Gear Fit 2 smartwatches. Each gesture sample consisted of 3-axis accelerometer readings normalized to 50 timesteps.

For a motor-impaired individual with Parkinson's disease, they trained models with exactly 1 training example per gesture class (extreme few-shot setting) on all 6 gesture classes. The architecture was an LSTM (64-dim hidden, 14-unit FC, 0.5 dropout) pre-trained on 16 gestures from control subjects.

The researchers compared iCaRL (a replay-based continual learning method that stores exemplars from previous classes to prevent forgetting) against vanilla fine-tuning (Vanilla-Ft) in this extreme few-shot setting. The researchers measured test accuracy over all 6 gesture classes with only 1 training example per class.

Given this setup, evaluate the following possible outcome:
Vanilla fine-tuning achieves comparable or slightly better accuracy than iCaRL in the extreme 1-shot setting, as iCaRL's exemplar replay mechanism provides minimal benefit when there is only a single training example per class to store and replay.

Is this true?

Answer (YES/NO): YES